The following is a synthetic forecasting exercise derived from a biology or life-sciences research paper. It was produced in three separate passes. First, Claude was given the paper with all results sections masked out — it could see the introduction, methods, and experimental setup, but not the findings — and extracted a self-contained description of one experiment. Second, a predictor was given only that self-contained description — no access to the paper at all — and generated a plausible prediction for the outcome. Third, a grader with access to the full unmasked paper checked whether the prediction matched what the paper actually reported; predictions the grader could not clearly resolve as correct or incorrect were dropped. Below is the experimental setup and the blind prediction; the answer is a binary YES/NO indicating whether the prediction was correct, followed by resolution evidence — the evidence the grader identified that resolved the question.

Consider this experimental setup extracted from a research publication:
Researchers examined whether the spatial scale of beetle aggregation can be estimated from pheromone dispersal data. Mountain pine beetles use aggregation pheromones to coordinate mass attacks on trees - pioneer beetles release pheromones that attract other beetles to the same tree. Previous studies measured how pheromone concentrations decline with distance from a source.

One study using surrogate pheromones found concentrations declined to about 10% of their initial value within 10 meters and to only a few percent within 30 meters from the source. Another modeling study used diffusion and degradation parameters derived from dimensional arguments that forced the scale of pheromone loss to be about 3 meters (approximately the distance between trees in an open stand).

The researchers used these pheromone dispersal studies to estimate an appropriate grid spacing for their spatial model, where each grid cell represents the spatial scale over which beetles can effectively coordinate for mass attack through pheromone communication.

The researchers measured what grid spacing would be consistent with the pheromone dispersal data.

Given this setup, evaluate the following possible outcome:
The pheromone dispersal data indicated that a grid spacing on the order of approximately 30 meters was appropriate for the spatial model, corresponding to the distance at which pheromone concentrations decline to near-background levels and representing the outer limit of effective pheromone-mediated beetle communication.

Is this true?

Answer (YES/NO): NO